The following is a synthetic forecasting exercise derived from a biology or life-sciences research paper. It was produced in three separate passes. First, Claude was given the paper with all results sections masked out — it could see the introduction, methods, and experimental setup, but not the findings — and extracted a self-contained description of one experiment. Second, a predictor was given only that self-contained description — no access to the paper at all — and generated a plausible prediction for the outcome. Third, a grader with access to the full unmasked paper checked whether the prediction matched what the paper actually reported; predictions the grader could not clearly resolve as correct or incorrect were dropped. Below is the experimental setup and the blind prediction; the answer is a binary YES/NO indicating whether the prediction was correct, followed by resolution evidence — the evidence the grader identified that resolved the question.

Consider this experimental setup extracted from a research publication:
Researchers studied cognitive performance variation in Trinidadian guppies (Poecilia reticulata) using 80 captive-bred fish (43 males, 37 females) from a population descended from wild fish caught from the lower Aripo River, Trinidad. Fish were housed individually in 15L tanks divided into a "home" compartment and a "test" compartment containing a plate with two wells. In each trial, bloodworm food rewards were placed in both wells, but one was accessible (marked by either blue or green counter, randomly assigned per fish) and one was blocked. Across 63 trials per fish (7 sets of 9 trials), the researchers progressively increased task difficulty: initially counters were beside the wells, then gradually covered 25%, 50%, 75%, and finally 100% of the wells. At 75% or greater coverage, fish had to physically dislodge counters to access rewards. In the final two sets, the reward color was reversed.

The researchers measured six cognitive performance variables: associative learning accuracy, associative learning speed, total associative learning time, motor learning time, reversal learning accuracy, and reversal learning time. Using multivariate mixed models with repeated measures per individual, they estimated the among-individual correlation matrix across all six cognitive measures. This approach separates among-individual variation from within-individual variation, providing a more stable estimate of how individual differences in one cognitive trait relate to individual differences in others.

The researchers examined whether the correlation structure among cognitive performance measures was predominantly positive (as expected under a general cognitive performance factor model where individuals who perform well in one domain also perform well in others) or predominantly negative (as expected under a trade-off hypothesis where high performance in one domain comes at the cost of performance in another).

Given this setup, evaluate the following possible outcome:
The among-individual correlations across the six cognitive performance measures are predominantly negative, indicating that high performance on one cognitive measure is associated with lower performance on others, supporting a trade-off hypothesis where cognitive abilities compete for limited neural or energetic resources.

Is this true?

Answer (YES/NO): NO